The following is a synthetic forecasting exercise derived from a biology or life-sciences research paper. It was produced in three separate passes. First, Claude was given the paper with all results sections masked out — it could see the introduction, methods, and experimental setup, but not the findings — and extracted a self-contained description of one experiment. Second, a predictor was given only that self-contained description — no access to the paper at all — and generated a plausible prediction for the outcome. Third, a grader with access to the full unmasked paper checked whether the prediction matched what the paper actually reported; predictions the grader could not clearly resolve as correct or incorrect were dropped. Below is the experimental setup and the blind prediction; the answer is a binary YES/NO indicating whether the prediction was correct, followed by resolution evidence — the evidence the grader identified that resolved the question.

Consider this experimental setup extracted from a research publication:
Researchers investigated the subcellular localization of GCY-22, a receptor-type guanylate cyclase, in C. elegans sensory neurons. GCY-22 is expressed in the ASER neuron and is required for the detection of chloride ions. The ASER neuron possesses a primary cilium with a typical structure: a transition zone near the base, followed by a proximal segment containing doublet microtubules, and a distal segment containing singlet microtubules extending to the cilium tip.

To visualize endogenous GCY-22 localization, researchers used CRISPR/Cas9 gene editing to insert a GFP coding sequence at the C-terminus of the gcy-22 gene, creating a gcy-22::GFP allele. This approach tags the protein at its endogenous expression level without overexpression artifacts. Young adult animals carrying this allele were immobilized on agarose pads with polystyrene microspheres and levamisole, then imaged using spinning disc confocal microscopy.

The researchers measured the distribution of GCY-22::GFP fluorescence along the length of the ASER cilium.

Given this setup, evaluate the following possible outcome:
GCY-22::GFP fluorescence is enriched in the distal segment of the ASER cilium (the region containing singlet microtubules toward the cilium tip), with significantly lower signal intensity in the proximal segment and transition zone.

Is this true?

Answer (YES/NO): NO